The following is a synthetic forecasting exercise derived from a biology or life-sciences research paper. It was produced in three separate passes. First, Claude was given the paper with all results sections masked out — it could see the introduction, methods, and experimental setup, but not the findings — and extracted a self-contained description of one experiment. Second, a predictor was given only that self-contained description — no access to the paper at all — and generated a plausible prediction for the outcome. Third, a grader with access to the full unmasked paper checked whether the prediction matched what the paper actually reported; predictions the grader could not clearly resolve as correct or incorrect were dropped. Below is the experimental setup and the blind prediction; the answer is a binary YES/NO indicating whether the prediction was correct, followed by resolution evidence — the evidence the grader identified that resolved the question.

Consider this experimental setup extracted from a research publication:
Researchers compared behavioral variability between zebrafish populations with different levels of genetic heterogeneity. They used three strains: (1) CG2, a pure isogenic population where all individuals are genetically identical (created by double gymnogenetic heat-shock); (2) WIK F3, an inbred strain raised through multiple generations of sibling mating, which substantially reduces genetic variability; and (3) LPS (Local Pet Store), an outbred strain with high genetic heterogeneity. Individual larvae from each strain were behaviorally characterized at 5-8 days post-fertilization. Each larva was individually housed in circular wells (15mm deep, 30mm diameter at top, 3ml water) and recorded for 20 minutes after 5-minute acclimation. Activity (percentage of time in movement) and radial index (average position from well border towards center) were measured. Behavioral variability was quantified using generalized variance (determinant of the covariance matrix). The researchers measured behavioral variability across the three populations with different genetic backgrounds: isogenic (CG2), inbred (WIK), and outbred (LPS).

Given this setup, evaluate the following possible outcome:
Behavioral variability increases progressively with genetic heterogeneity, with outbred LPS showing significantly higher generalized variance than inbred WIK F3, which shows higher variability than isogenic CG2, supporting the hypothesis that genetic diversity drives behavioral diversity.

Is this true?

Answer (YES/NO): NO